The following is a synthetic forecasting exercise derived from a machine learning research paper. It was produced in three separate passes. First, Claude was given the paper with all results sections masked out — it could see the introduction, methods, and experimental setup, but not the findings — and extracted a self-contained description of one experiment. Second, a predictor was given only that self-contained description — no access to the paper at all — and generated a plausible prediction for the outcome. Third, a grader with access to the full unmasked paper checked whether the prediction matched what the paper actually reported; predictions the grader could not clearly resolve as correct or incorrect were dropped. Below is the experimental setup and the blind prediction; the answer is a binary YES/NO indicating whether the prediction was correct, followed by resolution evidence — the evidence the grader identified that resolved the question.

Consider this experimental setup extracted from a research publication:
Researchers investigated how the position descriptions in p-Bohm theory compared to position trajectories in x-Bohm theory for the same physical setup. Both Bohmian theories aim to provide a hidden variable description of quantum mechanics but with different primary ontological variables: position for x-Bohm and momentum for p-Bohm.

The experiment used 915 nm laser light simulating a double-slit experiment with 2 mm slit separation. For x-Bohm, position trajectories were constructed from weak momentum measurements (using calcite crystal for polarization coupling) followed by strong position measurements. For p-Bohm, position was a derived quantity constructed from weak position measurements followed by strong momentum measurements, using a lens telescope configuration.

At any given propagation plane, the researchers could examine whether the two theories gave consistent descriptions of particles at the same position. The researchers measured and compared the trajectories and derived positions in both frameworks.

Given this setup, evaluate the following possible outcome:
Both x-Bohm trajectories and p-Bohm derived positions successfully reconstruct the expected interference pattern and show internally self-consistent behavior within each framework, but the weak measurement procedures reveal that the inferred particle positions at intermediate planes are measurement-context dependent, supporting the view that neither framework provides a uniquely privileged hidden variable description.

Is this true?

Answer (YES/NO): NO